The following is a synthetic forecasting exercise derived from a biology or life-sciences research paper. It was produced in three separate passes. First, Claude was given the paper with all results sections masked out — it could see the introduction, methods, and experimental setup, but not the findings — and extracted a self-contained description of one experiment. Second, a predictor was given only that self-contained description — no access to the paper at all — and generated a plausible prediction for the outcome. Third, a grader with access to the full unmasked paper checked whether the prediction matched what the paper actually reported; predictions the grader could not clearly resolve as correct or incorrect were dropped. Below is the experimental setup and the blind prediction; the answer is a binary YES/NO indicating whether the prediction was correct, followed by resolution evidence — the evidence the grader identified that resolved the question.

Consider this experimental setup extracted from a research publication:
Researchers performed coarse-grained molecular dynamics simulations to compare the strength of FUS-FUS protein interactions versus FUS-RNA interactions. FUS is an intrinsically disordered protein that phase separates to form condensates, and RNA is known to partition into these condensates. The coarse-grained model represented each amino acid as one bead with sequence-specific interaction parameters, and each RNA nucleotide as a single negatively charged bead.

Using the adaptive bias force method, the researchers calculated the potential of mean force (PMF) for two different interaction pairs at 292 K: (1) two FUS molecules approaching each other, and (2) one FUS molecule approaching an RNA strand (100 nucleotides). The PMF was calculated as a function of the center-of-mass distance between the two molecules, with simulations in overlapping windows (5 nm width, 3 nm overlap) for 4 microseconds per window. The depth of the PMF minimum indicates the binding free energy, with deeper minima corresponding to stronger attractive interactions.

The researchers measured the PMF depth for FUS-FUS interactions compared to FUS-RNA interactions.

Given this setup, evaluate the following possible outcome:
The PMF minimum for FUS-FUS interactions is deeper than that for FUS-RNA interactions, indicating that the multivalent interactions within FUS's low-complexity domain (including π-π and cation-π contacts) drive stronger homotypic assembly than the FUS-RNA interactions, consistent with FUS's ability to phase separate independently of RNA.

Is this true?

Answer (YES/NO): NO